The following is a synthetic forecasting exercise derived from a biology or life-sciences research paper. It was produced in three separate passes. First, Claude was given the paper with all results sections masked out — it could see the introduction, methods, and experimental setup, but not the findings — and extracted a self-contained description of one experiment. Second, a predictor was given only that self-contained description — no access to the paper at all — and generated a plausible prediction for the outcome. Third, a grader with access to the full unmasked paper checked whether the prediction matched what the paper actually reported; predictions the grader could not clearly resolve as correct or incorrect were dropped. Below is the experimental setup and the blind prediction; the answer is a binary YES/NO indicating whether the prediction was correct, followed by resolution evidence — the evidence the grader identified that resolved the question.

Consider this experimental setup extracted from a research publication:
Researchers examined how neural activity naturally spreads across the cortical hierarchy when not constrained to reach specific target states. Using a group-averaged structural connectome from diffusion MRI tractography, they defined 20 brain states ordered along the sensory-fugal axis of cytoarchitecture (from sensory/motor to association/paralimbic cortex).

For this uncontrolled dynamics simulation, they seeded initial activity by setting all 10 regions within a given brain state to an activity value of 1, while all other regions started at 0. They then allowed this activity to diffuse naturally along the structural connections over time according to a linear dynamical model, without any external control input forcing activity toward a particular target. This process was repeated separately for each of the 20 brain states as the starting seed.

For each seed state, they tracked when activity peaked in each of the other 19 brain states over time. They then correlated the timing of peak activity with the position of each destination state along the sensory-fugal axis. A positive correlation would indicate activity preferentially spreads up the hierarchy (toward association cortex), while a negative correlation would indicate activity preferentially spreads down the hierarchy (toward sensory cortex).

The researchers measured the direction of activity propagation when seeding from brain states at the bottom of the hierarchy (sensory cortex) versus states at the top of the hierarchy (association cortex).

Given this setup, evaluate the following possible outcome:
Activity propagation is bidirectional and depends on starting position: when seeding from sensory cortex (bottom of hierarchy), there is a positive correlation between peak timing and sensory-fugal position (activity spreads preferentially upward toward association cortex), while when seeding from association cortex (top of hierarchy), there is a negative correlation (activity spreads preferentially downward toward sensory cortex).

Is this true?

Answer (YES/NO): YES